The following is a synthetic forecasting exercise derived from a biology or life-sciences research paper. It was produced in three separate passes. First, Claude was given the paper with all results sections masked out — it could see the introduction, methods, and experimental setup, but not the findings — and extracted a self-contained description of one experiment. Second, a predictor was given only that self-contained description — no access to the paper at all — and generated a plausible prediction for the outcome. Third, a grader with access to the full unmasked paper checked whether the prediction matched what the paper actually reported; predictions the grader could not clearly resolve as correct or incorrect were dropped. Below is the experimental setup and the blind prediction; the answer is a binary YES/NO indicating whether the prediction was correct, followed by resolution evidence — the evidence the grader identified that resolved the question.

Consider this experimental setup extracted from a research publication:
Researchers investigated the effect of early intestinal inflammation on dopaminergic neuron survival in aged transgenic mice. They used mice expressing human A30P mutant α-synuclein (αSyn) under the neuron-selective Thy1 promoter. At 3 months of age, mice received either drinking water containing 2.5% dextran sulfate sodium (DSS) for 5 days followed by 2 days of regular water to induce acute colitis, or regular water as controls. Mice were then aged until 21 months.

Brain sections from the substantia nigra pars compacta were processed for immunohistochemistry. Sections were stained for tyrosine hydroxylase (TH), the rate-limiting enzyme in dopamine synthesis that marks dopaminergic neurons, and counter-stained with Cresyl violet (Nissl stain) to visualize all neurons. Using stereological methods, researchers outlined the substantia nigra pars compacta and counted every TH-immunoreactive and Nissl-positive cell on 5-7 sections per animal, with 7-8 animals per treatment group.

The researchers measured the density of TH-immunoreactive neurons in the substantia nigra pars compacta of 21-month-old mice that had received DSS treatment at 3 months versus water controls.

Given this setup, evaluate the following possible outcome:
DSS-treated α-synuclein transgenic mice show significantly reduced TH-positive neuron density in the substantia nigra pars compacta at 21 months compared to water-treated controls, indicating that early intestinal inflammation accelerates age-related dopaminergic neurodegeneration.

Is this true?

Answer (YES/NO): YES